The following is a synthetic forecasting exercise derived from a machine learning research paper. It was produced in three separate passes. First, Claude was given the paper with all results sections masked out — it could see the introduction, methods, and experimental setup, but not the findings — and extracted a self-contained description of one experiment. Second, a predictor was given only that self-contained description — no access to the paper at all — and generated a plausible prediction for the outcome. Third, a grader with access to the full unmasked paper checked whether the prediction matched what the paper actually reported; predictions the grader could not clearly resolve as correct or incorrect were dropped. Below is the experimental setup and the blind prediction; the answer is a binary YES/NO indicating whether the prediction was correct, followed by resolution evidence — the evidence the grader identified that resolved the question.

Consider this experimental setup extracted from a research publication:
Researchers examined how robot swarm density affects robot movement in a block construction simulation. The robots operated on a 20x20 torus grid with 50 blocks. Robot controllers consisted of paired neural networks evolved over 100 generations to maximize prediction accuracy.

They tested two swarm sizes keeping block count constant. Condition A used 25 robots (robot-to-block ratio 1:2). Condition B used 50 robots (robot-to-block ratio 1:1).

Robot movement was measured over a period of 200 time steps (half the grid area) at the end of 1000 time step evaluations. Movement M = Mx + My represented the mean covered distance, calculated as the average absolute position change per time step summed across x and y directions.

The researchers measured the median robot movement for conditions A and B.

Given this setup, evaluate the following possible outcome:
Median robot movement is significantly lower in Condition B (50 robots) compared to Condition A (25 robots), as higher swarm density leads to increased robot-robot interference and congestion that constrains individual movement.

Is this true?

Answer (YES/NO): YES